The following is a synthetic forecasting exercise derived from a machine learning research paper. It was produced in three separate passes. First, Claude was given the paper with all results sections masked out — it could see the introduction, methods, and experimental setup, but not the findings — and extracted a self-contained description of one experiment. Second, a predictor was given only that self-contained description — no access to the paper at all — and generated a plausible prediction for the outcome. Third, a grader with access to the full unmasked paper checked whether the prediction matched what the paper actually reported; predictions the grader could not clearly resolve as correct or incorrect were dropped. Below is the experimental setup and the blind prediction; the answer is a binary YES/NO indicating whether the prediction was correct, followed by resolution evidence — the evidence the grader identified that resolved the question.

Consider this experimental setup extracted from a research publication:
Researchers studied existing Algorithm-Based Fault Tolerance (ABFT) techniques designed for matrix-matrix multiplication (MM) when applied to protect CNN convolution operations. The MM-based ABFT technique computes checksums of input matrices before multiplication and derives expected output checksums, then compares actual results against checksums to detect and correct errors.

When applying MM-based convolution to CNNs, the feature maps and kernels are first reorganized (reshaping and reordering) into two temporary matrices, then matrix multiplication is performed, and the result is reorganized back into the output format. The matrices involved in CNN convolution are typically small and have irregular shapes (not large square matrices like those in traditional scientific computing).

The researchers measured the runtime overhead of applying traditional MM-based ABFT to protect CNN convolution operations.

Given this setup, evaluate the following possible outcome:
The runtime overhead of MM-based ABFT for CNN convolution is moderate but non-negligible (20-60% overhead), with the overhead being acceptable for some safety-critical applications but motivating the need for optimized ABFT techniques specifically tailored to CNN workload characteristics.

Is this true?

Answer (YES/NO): NO